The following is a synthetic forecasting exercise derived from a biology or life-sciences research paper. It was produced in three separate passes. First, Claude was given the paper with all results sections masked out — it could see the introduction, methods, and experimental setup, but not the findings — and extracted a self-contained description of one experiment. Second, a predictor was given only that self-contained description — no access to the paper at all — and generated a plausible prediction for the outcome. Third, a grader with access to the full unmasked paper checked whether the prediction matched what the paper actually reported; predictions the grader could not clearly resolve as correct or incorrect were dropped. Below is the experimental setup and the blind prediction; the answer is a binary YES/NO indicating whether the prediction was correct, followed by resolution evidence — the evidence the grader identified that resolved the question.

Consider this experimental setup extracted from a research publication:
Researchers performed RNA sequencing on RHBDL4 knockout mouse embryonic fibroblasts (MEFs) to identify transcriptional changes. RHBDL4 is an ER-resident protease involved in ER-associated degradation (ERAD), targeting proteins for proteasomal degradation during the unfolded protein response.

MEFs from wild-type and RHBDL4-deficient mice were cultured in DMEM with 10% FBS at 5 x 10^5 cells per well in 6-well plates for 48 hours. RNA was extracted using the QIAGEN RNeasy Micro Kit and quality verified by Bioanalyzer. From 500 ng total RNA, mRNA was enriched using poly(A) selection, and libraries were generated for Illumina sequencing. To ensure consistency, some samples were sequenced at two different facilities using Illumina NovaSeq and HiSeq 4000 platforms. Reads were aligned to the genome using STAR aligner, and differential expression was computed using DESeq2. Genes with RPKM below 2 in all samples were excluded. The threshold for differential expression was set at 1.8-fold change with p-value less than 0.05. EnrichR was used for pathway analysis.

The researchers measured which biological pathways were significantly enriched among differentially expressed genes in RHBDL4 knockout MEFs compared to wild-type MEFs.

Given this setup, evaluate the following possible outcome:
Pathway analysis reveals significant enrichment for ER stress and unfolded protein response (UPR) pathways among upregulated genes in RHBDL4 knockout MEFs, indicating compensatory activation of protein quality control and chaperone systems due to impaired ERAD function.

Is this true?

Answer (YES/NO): NO